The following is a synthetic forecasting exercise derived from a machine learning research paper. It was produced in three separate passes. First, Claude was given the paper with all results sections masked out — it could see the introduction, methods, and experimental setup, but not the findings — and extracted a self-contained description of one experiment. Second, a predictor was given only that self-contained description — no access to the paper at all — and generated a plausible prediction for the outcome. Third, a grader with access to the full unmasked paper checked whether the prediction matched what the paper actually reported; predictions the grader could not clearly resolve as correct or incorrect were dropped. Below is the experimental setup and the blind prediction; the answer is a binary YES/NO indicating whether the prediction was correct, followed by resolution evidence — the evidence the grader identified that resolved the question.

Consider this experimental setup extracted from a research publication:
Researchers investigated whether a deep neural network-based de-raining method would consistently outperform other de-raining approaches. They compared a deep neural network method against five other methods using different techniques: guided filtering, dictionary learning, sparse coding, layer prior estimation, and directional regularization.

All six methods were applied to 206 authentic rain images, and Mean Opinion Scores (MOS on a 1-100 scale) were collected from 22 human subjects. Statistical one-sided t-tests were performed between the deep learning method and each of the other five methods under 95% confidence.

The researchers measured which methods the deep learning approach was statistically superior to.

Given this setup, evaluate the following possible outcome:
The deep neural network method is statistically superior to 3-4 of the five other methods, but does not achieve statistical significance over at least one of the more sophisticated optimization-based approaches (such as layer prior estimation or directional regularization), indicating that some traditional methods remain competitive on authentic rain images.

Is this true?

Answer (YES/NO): NO